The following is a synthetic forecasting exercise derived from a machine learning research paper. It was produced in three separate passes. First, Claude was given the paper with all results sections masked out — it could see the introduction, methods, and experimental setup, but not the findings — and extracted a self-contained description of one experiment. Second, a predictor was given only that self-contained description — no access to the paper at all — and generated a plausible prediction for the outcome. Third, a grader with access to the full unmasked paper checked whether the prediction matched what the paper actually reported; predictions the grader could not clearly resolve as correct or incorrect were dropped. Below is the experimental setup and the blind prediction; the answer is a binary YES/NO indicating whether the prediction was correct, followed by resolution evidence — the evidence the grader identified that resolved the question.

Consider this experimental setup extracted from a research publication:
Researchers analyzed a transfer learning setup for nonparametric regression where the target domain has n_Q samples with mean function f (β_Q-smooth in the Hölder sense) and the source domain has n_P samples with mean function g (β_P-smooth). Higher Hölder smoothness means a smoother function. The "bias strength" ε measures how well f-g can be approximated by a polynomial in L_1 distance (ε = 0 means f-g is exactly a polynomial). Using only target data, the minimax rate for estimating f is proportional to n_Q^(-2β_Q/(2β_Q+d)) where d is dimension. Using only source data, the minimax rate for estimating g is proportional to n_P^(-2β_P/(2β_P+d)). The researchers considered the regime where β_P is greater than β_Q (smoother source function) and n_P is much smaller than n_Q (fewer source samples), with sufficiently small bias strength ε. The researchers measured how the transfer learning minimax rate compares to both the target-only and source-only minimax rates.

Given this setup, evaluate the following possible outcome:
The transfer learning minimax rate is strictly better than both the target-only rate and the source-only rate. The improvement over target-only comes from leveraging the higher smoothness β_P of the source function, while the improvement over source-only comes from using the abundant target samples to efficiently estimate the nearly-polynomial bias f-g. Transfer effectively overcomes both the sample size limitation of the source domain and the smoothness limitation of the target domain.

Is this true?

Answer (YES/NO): YES